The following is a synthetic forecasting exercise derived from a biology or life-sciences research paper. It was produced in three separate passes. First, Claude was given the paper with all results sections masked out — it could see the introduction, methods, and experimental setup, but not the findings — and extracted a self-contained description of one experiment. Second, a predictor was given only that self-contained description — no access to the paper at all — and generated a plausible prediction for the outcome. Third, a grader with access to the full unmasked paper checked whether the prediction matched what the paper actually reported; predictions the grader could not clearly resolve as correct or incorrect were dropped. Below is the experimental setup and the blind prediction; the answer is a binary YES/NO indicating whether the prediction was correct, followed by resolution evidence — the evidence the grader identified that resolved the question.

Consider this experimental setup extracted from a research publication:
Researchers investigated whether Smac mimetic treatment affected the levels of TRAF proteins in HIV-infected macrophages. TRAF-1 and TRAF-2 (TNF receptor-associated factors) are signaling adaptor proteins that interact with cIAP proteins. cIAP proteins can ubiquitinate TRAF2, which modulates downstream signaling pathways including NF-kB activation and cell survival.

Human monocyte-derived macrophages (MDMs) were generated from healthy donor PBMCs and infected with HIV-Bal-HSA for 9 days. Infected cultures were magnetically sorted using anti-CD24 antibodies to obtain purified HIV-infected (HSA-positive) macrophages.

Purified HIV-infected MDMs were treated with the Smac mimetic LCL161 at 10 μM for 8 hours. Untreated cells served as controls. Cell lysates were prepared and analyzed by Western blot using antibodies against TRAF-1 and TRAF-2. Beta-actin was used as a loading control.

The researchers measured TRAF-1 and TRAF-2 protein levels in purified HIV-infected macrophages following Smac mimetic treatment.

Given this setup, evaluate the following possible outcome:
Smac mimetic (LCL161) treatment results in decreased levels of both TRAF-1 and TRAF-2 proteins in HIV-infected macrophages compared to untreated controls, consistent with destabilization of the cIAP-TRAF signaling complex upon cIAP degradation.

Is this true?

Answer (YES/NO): NO